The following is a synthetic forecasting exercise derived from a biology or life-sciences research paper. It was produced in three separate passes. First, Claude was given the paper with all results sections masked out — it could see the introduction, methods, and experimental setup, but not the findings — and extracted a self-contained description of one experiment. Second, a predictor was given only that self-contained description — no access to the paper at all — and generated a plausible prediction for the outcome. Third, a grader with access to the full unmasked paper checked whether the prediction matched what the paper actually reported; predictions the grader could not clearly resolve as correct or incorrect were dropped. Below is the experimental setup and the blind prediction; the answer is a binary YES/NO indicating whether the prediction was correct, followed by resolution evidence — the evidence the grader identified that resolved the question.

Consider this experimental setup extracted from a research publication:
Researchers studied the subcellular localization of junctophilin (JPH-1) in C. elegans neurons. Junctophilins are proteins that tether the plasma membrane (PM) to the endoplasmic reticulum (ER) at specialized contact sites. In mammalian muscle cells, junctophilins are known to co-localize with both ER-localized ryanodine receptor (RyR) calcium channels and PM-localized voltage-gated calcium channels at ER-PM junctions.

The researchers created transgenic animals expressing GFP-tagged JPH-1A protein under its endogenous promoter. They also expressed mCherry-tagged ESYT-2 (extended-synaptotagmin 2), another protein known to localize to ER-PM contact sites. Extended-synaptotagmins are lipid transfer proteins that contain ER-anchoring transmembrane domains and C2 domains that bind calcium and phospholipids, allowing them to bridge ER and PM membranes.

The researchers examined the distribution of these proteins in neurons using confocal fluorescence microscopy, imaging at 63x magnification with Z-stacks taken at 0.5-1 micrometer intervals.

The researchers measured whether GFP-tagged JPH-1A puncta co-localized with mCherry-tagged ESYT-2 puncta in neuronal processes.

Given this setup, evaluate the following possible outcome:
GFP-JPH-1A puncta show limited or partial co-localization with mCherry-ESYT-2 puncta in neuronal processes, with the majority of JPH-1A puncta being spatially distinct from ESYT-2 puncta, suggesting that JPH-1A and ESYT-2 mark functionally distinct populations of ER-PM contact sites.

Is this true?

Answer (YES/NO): NO